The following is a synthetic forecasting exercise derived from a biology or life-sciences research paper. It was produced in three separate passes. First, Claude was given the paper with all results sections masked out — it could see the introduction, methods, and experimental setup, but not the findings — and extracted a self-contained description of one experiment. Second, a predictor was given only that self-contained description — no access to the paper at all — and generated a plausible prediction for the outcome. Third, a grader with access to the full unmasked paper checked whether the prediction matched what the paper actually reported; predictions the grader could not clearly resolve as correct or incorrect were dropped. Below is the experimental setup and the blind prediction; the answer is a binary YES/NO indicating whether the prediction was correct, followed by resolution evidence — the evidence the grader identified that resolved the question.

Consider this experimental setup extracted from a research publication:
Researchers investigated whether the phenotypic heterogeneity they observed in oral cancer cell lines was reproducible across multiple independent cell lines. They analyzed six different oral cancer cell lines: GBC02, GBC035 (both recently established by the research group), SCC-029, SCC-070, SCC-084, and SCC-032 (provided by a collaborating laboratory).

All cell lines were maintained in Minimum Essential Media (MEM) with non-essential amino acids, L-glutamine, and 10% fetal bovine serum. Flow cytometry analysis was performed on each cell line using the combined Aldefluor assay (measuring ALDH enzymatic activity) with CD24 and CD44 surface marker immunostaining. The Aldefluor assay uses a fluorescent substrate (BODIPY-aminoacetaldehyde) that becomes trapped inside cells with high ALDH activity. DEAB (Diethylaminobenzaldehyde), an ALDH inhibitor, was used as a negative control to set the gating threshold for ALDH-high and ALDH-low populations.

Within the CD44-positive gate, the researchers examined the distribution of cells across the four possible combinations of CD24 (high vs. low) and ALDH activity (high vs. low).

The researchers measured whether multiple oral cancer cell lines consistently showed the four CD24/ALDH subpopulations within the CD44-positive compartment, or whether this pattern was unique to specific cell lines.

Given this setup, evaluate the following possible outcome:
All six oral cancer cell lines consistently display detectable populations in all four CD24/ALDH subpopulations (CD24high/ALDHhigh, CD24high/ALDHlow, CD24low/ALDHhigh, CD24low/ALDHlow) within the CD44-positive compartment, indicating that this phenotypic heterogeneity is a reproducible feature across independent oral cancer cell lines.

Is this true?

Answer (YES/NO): NO